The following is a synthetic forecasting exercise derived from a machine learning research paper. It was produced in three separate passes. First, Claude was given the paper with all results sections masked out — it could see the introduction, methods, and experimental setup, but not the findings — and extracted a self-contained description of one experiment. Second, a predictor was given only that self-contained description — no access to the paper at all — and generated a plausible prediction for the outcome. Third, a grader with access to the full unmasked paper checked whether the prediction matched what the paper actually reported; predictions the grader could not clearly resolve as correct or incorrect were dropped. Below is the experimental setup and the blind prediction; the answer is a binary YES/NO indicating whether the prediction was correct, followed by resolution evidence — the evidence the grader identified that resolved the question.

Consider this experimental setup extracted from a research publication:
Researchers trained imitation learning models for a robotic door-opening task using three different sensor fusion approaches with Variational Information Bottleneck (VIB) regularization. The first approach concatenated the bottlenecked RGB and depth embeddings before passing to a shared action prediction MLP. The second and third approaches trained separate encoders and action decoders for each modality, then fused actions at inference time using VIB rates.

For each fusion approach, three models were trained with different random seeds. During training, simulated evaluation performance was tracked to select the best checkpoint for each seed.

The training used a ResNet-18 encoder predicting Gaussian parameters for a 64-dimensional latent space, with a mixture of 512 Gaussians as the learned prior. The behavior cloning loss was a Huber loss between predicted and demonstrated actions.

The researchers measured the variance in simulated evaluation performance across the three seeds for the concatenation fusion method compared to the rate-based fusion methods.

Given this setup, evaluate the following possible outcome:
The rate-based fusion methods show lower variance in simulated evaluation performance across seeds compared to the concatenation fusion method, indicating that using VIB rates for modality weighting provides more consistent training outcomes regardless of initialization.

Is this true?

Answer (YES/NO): YES